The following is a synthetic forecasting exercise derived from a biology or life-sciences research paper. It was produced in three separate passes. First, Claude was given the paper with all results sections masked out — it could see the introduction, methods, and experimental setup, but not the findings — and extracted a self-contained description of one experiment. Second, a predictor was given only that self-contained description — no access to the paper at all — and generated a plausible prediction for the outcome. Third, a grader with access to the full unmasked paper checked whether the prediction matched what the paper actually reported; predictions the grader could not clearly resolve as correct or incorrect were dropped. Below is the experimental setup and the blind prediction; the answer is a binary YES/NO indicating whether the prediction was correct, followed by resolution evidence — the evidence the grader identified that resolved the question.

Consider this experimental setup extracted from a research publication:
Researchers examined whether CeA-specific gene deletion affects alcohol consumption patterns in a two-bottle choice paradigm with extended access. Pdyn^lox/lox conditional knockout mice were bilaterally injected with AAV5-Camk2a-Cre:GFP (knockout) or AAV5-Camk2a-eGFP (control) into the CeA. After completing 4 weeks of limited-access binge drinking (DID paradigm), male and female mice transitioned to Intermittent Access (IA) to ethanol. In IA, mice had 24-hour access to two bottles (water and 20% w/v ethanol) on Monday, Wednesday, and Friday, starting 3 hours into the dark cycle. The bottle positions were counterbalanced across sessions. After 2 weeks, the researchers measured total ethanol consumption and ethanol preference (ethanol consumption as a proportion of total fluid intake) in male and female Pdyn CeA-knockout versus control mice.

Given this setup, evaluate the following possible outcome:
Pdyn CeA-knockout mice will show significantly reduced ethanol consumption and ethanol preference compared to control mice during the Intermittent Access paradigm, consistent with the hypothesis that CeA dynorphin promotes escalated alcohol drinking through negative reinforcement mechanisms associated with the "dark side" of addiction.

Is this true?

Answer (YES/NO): NO